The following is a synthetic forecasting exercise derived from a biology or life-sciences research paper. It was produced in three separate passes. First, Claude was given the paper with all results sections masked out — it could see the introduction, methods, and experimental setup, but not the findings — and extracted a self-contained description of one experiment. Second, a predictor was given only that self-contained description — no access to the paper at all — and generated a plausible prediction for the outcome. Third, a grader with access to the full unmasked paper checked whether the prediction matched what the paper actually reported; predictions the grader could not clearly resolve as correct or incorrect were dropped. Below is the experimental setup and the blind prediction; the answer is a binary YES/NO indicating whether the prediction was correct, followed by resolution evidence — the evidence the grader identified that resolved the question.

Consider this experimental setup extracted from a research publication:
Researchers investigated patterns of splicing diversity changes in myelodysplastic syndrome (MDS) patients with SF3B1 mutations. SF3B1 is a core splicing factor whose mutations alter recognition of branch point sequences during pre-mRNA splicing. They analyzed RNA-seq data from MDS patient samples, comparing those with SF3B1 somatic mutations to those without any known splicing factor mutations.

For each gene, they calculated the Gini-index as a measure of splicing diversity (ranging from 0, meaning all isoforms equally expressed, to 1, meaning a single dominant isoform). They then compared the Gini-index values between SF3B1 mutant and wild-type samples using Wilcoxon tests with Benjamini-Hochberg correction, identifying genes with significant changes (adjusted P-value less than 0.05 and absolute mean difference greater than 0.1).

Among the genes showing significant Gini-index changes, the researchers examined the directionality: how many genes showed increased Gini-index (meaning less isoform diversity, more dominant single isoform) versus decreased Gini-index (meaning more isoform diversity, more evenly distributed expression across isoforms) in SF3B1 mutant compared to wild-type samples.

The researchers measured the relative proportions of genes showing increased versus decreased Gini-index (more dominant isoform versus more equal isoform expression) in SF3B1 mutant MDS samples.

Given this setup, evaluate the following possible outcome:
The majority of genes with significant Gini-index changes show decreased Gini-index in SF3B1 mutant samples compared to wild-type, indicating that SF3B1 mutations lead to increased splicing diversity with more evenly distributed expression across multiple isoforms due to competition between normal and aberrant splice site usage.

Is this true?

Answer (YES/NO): YES